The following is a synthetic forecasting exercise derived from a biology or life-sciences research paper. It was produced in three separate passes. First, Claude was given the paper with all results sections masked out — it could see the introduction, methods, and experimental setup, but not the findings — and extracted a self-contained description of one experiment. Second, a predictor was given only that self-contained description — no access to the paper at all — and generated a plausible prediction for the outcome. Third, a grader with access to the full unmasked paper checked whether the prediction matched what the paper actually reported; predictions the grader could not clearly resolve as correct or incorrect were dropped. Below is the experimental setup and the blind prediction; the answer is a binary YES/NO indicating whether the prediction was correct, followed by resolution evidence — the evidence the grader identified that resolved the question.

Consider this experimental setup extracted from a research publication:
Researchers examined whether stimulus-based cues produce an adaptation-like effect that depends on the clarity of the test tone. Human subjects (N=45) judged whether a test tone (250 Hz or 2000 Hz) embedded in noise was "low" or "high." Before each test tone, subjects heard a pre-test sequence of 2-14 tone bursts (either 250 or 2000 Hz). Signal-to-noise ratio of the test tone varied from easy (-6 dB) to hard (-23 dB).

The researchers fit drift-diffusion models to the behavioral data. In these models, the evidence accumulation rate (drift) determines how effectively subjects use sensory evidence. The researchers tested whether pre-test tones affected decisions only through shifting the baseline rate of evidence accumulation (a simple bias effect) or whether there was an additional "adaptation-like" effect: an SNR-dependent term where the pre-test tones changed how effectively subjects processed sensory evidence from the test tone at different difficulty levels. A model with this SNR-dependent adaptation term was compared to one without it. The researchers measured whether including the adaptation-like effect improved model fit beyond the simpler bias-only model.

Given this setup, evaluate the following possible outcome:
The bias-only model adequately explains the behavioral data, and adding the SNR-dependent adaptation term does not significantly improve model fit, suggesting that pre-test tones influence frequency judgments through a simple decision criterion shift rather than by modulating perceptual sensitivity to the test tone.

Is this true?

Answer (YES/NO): NO